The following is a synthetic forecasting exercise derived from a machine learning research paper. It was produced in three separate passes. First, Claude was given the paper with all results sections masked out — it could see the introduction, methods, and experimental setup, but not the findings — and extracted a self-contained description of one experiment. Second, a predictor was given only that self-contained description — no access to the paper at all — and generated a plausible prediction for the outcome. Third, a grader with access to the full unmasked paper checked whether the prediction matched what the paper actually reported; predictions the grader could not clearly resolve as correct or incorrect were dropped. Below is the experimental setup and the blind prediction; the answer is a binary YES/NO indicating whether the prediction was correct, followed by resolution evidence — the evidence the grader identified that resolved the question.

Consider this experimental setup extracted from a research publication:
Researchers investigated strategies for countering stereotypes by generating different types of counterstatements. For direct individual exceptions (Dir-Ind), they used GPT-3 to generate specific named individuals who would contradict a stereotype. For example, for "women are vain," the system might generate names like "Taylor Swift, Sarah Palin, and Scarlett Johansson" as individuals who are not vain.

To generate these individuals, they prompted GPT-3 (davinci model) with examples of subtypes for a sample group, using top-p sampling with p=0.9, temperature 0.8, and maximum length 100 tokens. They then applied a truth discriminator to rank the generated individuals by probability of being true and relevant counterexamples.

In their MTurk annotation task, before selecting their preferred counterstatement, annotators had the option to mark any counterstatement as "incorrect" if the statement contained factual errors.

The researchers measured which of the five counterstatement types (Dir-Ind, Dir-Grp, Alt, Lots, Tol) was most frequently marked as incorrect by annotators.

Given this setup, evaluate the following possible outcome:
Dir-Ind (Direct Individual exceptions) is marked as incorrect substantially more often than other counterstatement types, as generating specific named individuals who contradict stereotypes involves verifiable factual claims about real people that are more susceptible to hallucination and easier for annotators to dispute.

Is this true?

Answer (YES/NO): YES